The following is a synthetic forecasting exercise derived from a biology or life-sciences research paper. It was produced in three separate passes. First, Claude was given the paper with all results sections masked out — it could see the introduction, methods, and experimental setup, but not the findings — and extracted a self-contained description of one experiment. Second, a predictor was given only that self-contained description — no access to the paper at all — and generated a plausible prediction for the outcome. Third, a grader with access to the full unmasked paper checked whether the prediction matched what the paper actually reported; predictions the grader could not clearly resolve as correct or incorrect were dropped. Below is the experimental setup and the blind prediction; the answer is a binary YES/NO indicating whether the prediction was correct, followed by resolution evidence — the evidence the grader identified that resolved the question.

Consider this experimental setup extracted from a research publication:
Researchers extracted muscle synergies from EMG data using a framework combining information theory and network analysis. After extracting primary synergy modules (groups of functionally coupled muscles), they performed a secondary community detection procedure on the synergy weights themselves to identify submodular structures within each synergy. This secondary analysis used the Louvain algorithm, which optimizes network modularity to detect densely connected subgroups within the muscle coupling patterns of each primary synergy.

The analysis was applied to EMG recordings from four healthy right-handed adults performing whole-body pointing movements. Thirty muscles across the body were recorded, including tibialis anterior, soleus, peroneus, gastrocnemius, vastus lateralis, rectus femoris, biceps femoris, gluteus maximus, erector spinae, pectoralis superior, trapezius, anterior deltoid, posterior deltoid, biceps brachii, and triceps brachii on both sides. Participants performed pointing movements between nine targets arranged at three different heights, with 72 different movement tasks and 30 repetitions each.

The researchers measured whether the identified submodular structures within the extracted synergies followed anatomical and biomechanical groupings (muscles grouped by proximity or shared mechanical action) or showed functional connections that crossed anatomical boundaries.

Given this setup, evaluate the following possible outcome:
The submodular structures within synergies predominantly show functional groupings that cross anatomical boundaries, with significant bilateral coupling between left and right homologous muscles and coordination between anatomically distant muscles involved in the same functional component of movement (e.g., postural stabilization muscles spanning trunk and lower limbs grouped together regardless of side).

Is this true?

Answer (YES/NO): NO